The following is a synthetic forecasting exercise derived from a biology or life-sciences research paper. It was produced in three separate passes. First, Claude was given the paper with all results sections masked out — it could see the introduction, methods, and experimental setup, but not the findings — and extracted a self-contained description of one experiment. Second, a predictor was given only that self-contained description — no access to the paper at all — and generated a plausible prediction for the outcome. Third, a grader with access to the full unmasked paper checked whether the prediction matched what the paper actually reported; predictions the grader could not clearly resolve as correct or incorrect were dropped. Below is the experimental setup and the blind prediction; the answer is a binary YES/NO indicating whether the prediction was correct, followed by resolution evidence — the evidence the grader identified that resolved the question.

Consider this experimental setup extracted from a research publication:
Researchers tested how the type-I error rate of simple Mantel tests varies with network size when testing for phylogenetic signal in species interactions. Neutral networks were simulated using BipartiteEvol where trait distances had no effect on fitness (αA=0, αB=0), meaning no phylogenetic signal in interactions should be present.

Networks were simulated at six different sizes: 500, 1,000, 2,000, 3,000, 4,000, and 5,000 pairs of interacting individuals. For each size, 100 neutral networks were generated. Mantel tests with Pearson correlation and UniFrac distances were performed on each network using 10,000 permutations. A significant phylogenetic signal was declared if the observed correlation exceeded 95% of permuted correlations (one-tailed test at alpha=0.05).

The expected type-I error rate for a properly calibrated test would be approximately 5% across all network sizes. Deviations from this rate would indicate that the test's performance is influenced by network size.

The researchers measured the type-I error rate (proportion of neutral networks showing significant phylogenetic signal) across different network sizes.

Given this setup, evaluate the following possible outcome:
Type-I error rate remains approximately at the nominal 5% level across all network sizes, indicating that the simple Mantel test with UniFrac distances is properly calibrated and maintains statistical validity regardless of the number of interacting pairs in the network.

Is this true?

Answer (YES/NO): YES